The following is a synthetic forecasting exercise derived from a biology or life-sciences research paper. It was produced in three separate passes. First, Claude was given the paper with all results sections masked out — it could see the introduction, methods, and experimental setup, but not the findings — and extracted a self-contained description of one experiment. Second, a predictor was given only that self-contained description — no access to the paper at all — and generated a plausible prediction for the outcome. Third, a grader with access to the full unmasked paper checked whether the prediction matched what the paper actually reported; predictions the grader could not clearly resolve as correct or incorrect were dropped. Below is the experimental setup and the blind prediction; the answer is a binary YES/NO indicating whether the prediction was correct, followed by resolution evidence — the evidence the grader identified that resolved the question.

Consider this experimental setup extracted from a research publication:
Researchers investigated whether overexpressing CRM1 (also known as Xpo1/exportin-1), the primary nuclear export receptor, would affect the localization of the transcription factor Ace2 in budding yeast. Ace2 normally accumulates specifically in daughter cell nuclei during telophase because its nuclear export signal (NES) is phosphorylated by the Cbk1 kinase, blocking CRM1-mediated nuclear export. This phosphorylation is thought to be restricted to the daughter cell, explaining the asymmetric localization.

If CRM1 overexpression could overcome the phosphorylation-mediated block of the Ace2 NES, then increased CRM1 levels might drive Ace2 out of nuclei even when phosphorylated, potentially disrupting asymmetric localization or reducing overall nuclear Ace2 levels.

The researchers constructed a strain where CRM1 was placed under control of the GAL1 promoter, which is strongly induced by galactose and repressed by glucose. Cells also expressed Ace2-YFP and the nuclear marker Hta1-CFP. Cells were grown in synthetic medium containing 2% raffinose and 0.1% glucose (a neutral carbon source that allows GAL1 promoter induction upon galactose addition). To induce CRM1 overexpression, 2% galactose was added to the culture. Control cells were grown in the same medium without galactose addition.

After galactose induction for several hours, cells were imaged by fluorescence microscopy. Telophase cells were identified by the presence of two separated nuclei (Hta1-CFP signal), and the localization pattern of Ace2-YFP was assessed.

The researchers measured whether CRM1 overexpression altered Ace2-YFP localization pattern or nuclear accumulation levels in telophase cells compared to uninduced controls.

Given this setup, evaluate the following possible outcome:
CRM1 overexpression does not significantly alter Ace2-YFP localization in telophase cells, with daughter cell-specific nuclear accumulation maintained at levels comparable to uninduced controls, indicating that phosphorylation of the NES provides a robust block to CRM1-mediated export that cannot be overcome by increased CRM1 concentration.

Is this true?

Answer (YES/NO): NO